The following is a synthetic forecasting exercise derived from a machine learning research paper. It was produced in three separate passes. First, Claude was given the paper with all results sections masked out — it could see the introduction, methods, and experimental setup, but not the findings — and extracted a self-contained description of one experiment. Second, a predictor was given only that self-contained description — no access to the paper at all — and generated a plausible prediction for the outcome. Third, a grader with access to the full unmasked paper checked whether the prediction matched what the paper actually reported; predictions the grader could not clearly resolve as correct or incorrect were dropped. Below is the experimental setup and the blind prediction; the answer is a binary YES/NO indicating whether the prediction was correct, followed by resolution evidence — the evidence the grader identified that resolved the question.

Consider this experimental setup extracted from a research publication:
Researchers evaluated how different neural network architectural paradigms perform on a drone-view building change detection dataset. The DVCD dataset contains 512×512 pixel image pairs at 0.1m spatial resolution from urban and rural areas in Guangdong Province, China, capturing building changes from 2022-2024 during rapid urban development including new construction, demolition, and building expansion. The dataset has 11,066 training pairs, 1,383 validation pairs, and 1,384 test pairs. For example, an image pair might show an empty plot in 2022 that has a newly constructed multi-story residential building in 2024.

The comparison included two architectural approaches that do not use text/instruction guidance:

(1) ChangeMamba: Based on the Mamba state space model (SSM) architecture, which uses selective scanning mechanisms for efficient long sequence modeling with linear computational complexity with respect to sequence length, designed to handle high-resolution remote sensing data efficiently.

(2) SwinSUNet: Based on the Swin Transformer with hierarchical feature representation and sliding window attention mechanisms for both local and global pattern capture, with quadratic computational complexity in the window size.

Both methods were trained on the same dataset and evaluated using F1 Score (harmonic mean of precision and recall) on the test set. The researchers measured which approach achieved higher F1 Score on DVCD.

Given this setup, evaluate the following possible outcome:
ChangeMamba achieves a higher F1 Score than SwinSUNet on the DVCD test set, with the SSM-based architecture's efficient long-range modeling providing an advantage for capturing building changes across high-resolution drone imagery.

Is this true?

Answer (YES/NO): YES